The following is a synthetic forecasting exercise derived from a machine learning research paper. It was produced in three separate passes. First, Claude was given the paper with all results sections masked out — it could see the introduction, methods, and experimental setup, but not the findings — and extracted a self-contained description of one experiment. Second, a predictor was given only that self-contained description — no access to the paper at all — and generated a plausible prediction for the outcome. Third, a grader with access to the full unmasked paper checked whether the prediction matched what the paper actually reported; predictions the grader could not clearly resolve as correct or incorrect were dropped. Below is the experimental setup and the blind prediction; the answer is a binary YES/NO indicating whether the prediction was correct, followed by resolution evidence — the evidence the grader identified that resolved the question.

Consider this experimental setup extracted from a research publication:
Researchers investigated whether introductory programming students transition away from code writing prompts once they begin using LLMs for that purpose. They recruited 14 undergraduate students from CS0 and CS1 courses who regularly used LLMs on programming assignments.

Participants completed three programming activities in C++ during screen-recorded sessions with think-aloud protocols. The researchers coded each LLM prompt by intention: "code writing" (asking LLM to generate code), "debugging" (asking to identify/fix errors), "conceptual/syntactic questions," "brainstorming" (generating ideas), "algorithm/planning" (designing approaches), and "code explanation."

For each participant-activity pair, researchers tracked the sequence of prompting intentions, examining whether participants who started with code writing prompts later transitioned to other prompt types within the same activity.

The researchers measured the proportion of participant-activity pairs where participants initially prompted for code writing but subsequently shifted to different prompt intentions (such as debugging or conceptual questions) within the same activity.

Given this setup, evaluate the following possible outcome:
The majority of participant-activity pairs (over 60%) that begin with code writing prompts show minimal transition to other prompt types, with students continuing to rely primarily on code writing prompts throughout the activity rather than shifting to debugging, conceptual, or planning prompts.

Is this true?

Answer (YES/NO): YES